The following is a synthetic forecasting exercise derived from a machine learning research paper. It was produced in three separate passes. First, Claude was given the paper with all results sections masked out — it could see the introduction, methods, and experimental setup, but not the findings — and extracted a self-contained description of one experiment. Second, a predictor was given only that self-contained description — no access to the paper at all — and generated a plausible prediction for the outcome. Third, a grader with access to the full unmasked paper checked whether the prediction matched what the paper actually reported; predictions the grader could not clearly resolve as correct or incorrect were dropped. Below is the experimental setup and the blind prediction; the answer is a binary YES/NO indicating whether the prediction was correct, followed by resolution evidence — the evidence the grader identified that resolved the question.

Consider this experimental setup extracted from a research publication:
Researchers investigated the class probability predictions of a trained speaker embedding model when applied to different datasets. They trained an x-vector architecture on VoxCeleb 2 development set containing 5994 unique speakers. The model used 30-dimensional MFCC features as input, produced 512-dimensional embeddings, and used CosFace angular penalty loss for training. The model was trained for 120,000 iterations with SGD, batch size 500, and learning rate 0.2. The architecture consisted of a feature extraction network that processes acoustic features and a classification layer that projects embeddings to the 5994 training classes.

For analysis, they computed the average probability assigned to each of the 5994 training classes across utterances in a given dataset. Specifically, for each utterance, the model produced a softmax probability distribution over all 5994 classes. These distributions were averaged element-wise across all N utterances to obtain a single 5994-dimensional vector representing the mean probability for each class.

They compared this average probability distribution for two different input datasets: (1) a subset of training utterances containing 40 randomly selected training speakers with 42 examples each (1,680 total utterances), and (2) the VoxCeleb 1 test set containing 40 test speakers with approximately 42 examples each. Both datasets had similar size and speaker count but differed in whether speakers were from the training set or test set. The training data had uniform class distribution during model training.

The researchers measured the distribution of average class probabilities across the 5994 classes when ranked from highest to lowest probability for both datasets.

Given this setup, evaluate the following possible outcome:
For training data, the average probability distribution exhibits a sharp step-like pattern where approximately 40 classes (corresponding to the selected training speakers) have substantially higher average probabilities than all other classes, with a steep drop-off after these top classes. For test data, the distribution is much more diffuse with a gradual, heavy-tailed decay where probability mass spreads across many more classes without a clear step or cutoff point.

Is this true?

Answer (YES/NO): NO